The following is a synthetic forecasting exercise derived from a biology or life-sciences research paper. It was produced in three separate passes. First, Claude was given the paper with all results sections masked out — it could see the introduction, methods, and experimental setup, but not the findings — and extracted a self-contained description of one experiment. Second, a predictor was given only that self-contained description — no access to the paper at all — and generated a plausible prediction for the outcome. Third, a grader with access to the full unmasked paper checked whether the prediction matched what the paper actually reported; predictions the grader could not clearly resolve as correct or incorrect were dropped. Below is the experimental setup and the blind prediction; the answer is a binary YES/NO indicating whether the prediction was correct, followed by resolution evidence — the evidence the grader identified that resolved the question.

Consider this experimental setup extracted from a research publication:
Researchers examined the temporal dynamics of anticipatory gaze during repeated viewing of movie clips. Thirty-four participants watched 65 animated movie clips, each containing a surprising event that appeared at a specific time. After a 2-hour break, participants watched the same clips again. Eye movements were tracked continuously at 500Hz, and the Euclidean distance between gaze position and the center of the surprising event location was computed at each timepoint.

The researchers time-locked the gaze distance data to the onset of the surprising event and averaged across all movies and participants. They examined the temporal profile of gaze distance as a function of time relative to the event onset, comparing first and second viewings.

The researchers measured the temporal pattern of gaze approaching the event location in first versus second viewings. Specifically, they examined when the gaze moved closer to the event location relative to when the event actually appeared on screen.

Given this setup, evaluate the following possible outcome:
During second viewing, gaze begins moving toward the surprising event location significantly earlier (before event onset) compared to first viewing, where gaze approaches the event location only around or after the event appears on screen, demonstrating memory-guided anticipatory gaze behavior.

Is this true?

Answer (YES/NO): NO